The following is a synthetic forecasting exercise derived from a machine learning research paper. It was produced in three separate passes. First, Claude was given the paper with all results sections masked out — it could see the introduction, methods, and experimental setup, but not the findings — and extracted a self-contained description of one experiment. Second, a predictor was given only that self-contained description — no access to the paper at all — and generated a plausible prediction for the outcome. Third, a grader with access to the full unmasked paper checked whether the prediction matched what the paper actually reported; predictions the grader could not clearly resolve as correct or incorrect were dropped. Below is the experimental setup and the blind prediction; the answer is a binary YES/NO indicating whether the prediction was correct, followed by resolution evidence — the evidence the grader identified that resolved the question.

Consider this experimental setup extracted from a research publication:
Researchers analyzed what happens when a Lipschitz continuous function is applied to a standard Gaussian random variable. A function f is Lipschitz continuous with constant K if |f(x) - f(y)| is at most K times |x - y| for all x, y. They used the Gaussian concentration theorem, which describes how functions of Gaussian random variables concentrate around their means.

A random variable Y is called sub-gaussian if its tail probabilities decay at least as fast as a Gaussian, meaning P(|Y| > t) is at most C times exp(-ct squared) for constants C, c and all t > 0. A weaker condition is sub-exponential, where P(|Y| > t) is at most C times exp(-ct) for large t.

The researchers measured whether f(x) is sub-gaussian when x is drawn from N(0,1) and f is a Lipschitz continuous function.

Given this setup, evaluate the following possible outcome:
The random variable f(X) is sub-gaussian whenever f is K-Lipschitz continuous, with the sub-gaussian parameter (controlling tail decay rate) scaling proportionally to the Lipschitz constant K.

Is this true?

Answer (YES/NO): YES